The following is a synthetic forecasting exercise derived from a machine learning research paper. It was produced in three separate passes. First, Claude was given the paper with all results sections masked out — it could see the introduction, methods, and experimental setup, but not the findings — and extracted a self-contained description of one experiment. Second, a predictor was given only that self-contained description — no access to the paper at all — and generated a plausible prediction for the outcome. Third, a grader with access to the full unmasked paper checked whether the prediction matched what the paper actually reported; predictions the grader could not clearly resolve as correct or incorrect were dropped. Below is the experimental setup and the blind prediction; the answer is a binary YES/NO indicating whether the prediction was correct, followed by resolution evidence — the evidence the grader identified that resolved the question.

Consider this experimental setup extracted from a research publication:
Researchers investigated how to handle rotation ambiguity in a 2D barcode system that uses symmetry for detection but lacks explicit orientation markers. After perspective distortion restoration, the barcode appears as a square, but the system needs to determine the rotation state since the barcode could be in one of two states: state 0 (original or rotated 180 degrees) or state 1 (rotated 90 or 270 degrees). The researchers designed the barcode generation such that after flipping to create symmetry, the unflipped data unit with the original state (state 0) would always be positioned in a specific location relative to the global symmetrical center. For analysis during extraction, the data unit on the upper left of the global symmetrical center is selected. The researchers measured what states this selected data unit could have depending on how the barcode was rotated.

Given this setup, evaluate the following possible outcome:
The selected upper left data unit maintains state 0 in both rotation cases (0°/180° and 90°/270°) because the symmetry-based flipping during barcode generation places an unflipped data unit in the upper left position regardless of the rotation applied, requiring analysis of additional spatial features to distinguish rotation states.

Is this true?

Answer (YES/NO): NO